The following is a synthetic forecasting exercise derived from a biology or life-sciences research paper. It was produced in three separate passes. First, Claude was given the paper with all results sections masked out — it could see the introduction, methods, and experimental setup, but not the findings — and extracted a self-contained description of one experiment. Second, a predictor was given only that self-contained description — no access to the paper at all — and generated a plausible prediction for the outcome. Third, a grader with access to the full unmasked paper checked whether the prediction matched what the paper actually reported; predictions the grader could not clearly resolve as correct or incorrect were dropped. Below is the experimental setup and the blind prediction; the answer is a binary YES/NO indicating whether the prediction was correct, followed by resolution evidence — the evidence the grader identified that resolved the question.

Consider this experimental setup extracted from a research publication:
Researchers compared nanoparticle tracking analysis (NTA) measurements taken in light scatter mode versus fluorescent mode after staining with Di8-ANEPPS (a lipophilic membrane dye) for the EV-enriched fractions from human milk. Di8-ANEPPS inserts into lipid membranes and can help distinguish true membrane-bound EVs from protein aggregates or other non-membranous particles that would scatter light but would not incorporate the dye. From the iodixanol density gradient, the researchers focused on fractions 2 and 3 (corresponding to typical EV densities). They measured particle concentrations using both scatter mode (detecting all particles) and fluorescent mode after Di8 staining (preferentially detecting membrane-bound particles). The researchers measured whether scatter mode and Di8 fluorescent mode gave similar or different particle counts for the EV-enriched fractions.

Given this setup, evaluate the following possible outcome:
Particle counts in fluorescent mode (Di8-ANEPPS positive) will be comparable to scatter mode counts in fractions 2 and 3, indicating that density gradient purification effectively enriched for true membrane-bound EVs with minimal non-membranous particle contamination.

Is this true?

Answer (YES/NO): NO